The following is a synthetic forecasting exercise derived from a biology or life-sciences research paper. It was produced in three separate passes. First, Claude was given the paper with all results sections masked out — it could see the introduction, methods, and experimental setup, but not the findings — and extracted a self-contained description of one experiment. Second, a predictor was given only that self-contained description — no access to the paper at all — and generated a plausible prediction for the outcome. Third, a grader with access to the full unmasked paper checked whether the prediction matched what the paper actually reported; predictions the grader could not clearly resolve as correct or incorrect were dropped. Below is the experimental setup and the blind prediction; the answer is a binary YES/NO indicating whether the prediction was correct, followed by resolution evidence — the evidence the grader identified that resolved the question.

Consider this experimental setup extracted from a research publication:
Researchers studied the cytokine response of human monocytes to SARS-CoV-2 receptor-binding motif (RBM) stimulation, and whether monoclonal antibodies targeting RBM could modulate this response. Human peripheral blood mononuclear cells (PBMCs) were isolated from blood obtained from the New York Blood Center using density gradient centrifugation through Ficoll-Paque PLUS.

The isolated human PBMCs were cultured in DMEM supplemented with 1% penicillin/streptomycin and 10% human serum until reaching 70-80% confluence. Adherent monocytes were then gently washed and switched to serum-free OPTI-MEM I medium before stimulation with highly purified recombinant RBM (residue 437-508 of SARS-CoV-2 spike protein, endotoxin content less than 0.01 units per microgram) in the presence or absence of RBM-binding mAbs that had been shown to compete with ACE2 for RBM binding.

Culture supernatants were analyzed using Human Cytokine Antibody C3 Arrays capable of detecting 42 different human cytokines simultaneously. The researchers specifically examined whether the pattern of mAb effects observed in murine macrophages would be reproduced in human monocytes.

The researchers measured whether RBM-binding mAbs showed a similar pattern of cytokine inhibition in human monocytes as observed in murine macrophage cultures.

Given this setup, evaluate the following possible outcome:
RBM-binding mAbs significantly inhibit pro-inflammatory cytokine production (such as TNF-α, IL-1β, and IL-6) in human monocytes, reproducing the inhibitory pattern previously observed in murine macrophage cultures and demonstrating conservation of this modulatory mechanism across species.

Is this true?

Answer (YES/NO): NO